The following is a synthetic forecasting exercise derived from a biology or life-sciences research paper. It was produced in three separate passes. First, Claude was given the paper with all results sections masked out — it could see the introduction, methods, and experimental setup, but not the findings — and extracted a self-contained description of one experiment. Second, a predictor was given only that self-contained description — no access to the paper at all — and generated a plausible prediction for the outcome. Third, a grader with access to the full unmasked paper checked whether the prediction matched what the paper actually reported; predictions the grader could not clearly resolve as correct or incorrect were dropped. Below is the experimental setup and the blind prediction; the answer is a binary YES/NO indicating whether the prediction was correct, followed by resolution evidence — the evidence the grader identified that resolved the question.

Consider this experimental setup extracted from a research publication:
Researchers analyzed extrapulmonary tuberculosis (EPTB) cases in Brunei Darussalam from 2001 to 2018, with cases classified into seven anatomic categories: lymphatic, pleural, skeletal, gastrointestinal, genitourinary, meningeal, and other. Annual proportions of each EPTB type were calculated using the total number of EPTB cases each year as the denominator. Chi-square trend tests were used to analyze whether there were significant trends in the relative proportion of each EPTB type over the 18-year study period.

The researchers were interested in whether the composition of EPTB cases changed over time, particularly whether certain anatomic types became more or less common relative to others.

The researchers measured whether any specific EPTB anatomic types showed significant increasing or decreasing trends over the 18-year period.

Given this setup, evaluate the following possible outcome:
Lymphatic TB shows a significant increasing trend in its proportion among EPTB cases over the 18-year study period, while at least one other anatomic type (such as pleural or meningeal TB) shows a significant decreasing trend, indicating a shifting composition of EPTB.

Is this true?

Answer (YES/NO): NO